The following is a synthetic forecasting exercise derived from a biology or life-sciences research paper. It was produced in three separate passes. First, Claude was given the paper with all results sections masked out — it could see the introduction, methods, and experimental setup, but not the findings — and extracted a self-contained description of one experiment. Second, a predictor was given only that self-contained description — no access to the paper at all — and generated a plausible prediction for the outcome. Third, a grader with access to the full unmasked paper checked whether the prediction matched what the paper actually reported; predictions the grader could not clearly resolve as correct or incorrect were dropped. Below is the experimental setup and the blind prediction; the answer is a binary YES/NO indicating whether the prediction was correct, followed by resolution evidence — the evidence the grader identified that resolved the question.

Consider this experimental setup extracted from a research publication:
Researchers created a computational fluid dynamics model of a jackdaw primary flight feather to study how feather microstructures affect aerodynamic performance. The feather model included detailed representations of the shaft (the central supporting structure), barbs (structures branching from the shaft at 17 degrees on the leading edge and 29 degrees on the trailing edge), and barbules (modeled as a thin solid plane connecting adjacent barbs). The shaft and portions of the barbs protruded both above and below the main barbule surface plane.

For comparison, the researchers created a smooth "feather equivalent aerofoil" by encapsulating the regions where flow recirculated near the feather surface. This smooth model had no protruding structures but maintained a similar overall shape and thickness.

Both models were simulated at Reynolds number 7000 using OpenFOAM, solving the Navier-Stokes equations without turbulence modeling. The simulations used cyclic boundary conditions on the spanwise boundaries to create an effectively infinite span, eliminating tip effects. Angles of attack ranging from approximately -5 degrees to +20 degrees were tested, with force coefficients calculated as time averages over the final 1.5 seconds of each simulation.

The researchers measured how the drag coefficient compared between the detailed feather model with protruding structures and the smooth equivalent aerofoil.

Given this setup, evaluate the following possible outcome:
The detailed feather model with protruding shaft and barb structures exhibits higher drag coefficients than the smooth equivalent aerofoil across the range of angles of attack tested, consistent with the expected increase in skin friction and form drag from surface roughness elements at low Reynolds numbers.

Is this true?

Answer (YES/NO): NO